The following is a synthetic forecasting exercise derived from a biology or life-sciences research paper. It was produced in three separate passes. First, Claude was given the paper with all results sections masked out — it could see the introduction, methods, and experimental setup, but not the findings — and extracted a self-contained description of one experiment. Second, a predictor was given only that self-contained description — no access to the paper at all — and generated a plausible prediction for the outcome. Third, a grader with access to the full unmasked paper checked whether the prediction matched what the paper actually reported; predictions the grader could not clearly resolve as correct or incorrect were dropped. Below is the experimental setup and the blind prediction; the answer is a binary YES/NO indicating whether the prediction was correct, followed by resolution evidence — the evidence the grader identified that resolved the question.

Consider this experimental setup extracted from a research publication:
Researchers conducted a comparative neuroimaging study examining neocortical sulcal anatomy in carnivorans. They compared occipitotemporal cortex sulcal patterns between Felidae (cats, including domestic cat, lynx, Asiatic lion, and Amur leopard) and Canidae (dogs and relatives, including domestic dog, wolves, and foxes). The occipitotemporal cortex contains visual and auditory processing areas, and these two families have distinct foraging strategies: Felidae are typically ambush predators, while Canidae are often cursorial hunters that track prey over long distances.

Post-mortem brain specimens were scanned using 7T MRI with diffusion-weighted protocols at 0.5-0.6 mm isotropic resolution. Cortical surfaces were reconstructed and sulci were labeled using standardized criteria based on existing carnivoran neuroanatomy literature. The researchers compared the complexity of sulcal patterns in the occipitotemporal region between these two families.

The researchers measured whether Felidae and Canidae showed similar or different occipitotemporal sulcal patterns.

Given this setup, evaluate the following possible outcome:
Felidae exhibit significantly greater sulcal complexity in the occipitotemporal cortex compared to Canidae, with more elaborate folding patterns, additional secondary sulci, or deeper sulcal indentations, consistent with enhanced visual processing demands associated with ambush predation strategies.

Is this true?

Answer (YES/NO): NO